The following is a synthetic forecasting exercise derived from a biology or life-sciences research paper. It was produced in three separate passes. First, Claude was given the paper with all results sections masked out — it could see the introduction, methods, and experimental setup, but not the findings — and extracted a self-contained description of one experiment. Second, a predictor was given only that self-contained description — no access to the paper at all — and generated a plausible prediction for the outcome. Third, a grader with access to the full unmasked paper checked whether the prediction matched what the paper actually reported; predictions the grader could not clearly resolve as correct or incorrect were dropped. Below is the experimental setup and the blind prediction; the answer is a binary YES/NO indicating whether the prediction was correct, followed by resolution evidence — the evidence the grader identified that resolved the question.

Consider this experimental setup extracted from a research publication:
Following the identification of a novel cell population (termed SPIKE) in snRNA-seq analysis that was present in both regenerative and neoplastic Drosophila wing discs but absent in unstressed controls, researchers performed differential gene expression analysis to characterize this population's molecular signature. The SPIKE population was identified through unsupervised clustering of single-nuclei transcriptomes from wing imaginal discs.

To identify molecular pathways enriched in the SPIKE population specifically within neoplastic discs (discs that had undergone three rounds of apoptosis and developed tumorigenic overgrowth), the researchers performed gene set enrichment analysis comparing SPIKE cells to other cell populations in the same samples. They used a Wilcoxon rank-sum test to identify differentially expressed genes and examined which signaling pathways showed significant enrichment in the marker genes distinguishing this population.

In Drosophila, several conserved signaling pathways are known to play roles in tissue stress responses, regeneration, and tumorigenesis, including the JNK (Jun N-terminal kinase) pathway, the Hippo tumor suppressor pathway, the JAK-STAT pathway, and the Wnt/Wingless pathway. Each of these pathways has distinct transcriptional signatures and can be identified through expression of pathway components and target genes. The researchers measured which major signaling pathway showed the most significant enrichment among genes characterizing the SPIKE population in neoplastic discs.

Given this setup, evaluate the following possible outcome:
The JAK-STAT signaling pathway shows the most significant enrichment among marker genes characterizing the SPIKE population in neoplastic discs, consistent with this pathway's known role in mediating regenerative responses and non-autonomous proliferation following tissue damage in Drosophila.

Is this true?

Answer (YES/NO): NO